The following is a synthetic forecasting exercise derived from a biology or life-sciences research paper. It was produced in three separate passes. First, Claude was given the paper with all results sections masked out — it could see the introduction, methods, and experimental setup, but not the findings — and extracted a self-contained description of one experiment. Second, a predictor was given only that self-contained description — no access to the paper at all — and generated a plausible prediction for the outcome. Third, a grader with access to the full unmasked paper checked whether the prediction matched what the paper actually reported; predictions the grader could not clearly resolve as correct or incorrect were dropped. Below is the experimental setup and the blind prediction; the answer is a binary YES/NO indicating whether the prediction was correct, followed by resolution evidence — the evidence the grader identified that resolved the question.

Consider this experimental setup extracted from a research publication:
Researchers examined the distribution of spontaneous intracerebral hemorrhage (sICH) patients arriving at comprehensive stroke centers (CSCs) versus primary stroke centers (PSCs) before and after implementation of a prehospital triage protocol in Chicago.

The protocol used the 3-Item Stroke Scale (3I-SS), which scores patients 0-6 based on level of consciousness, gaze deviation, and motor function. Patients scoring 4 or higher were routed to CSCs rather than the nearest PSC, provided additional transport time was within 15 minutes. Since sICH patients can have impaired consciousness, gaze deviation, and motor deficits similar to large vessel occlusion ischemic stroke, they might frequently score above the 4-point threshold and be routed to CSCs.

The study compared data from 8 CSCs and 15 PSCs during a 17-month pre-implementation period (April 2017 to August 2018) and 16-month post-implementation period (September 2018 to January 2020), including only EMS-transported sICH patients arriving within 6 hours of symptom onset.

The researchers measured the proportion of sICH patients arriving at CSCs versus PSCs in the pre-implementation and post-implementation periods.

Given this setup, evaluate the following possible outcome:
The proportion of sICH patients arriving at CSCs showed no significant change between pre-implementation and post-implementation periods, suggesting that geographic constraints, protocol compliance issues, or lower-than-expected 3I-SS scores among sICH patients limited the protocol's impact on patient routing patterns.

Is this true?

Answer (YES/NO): NO